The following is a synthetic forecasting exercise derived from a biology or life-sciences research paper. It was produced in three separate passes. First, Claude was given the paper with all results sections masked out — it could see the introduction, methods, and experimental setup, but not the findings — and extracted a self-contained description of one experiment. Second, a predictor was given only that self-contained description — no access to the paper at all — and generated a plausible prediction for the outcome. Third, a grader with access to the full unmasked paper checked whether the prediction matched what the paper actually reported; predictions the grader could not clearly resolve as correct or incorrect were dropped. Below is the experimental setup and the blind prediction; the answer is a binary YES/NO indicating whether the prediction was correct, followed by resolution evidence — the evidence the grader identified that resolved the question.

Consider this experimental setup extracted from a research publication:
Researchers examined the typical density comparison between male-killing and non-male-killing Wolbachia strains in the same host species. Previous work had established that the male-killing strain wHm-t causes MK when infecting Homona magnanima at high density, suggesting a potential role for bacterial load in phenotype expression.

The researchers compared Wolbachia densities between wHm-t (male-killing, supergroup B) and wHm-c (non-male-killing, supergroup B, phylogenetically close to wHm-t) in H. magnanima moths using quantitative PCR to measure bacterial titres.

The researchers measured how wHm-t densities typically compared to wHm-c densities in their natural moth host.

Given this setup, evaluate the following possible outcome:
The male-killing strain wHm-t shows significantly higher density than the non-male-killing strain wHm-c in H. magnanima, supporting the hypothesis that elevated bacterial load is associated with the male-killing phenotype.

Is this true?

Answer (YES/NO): NO